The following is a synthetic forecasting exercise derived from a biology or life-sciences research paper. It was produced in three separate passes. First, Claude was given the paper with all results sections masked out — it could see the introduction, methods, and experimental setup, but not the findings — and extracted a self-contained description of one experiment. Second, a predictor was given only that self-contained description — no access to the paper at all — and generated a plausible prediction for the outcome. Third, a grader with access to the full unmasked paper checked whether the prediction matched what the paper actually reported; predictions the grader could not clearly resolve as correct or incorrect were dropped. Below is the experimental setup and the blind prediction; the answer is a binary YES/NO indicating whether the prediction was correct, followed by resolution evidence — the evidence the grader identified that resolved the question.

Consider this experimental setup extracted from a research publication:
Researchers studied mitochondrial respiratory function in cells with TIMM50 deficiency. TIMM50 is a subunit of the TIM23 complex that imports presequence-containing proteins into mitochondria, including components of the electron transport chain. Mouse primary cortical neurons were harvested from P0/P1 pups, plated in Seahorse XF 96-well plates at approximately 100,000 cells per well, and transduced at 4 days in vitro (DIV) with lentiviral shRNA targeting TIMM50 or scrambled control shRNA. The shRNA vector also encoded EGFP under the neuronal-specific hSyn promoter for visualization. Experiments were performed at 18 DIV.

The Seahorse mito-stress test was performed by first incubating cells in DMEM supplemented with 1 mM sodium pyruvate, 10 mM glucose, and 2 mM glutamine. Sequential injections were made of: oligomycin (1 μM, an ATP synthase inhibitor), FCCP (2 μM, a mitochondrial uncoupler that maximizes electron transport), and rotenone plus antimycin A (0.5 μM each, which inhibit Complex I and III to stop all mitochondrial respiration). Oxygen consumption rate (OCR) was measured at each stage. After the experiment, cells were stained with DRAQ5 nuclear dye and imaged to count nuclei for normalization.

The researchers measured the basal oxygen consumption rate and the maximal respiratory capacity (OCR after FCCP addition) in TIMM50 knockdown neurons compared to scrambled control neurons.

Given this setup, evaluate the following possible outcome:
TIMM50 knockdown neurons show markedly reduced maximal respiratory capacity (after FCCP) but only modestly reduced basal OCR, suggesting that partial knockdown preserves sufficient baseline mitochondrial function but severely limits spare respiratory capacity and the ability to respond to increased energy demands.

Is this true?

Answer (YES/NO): NO